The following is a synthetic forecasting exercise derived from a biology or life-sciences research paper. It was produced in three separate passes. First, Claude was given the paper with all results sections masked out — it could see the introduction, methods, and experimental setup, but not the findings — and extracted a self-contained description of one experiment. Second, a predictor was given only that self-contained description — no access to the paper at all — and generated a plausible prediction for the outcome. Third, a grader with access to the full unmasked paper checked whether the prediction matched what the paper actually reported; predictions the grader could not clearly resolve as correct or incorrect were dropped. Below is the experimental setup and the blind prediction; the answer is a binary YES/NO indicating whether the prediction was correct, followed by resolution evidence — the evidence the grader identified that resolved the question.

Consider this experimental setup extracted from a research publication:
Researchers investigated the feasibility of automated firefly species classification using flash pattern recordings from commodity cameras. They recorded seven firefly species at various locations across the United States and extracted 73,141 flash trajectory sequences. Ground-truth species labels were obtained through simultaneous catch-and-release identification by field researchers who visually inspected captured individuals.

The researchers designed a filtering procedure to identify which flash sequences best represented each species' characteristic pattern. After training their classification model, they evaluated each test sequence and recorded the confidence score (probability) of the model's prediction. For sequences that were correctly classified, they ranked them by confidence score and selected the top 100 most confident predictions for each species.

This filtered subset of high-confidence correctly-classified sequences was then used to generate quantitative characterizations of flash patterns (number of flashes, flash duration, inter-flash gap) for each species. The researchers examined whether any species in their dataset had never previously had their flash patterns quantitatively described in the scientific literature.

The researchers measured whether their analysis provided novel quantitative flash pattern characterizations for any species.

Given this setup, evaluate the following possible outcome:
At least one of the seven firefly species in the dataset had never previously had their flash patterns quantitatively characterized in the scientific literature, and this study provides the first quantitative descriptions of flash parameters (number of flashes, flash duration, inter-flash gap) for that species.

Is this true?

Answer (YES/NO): YES